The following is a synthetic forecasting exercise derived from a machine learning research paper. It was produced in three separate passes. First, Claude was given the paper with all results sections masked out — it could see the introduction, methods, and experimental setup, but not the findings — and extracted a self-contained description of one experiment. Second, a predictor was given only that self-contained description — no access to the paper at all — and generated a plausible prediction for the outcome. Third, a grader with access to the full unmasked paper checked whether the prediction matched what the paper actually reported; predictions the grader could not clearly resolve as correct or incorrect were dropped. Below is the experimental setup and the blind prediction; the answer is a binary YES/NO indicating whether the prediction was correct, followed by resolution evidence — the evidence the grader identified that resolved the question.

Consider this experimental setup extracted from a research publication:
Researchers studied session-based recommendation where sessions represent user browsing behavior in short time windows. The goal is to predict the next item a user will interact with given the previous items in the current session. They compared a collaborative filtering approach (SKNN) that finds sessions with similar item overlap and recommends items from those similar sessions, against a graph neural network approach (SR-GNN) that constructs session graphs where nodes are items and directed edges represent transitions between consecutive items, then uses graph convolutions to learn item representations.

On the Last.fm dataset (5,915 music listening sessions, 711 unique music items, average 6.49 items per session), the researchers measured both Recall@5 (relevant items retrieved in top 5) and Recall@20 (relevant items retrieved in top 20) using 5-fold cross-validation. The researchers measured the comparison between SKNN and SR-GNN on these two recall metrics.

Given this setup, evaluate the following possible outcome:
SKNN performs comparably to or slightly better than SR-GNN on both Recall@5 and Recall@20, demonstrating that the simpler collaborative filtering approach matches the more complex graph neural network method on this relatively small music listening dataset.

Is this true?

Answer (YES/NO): NO